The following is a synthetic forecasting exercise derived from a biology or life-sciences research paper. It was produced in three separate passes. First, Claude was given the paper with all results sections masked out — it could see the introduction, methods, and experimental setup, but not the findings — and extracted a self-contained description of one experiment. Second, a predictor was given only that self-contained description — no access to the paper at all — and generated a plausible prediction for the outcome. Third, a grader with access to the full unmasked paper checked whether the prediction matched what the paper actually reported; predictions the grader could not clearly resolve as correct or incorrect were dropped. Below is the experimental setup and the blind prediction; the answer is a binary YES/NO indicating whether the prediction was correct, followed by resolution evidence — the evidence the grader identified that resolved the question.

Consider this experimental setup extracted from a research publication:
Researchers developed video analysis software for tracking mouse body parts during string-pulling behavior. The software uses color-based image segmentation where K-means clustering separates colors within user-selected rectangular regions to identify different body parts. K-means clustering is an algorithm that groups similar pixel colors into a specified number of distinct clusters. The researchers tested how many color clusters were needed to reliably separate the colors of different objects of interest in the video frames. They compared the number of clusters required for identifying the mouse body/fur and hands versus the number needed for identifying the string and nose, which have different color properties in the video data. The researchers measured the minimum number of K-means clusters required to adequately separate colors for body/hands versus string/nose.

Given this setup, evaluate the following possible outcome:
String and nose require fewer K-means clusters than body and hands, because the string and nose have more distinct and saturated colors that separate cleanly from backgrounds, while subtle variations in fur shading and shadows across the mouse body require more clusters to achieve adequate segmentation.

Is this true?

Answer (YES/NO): NO